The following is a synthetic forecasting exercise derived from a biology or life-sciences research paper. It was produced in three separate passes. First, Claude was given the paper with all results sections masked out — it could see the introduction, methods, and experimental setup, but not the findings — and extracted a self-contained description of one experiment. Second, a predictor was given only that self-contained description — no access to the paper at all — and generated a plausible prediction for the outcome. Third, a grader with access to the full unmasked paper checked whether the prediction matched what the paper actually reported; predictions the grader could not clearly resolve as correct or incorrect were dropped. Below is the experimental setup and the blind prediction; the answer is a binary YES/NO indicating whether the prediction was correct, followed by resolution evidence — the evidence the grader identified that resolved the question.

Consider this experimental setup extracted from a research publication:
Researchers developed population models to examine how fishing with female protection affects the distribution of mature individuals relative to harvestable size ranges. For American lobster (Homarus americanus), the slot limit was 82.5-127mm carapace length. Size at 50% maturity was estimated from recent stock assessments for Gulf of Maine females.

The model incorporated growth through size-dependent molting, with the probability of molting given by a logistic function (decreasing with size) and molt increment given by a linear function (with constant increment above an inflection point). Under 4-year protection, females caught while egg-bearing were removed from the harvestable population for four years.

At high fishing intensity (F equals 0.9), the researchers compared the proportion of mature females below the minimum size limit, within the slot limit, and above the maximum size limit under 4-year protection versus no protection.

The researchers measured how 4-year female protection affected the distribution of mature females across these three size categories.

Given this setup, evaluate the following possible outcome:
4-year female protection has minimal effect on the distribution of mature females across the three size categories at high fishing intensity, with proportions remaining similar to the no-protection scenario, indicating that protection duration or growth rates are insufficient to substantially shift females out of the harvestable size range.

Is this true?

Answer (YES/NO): NO